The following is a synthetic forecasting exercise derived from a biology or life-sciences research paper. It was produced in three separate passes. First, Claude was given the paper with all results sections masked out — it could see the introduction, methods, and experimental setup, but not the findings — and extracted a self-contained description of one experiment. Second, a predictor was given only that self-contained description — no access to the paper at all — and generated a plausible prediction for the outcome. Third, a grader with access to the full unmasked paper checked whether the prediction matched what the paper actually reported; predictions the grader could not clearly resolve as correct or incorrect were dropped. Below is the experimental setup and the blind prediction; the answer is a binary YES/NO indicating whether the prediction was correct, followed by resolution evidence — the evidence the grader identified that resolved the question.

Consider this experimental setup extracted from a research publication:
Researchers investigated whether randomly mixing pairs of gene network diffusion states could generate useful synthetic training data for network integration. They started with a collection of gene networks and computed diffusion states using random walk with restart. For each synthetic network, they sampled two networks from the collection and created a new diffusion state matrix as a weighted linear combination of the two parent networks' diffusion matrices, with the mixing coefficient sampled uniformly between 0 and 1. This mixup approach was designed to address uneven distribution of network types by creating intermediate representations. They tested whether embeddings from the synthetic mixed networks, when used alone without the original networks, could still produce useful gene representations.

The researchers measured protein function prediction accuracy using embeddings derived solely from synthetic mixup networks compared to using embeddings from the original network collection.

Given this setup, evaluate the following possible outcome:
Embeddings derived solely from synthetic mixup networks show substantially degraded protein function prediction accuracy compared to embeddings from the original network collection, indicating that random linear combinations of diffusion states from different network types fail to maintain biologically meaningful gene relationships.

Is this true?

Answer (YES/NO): NO